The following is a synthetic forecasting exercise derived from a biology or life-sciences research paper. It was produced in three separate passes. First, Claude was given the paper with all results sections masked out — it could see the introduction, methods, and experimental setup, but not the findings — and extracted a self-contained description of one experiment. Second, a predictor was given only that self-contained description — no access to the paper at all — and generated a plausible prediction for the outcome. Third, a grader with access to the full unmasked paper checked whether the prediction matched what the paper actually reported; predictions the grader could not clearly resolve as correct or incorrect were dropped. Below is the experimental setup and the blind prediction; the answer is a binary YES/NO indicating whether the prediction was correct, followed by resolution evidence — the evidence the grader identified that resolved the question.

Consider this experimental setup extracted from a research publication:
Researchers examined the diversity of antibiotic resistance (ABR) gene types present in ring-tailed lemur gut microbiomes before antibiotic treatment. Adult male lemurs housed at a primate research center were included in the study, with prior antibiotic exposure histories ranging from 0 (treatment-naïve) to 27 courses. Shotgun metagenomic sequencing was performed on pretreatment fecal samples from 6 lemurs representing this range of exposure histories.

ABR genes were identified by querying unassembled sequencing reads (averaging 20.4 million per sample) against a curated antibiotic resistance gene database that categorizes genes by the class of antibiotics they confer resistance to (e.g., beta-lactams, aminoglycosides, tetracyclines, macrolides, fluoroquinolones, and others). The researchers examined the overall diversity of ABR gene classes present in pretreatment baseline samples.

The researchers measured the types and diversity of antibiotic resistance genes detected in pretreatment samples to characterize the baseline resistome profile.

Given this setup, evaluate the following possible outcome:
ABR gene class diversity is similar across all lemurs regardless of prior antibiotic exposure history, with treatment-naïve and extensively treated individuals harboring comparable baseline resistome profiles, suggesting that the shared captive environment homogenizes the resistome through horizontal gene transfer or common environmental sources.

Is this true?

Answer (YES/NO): YES